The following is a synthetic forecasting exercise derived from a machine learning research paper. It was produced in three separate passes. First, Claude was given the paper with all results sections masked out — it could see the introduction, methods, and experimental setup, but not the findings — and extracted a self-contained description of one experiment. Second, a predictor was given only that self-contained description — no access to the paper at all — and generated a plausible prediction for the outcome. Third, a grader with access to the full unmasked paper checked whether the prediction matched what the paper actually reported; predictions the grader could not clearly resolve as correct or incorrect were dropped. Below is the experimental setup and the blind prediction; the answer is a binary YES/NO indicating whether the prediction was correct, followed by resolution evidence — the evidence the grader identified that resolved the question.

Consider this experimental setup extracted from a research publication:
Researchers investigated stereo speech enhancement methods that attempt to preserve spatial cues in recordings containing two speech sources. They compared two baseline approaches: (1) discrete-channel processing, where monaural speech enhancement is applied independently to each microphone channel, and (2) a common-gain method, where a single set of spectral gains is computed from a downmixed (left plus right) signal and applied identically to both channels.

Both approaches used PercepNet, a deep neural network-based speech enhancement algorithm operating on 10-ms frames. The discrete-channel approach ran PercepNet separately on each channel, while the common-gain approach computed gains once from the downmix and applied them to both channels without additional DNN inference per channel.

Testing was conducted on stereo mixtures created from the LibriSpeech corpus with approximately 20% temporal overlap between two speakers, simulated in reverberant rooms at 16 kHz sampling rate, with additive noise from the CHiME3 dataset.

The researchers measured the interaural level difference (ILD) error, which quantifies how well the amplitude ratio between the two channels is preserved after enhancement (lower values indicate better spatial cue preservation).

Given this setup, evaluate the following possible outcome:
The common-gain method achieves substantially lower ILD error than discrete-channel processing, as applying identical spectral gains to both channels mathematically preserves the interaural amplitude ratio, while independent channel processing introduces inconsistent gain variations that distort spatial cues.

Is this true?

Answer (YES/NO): NO